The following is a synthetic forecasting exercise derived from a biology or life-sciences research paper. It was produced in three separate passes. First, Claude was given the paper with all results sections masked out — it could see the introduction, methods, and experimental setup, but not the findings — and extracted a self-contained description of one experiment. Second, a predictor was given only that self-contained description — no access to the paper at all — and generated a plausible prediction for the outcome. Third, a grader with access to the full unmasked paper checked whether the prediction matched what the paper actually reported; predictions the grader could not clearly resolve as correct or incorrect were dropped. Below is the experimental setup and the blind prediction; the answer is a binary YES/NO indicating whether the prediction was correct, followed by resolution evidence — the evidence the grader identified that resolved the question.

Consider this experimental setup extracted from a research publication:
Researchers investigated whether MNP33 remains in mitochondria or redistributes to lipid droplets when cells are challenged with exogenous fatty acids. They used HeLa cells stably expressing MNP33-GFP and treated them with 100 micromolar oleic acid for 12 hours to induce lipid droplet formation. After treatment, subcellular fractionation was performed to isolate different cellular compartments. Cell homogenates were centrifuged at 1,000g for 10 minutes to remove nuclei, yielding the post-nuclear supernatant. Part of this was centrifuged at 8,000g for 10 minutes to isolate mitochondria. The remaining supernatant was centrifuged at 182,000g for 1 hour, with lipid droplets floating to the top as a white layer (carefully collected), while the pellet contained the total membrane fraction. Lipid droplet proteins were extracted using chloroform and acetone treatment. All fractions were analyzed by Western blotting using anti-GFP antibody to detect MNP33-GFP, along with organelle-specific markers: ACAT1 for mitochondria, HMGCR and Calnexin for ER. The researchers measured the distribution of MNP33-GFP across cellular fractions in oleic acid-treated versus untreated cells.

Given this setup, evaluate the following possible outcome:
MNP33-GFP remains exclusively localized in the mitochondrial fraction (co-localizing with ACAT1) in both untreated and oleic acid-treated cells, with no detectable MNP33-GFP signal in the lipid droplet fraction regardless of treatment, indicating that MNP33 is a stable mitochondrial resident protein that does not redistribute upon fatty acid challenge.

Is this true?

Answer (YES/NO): NO